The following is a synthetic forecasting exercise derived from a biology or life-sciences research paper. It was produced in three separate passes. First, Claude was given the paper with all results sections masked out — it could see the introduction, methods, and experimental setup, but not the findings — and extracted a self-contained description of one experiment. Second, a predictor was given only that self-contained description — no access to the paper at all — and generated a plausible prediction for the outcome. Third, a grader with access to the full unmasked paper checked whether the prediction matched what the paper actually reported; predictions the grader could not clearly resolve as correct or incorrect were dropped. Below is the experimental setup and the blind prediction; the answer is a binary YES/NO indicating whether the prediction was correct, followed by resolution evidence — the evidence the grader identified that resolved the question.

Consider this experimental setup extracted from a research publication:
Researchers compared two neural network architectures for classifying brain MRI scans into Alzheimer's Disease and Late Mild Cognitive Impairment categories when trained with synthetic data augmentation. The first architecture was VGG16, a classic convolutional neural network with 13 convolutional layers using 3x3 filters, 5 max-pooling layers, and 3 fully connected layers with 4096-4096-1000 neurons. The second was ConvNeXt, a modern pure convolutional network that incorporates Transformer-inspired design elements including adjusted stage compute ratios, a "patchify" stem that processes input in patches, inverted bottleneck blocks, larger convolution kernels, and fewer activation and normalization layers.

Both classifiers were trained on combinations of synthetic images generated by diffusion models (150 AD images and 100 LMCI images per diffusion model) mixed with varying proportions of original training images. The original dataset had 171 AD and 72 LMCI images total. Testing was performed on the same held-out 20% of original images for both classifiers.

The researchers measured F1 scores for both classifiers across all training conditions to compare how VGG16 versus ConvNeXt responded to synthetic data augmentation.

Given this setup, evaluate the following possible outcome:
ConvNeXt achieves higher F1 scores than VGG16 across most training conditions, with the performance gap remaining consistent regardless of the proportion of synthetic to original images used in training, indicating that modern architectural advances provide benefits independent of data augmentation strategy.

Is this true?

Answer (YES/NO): NO